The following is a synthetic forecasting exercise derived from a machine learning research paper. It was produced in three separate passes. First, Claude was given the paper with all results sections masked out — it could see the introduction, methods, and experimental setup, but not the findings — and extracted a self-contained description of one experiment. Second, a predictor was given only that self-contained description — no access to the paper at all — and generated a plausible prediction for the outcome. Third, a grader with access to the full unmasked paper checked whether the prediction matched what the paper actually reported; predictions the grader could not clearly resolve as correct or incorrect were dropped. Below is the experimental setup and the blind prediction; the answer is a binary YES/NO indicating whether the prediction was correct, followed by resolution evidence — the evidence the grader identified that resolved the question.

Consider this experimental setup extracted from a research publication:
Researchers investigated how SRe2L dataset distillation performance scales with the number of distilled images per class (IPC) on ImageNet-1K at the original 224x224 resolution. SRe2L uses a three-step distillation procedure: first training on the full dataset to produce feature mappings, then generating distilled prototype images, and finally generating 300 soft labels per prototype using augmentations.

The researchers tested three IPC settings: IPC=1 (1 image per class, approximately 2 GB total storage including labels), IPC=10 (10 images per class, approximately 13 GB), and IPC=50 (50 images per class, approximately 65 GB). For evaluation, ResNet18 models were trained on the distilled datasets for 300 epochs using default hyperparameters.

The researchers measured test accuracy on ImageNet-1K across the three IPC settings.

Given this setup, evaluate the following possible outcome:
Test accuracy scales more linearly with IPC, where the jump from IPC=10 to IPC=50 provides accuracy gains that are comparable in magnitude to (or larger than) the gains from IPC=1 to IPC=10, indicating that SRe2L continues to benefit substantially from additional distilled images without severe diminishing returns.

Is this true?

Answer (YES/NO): NO